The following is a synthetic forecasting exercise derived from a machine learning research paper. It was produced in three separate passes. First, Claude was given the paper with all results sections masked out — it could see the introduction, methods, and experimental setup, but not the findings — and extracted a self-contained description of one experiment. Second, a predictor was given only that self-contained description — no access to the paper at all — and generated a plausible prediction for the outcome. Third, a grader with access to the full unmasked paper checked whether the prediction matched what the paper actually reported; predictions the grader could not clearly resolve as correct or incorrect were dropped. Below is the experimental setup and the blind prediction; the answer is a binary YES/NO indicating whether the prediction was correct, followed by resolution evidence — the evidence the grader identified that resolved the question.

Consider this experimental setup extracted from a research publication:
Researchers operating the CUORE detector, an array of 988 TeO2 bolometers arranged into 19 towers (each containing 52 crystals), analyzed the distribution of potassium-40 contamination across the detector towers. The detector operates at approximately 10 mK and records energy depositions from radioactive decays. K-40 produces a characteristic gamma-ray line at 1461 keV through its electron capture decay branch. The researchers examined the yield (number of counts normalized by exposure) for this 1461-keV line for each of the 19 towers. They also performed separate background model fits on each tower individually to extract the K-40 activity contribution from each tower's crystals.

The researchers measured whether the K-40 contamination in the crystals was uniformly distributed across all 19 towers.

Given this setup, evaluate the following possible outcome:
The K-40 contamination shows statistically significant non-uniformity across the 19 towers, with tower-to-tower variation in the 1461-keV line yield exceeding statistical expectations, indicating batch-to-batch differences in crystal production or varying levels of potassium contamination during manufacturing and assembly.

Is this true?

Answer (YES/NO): YES